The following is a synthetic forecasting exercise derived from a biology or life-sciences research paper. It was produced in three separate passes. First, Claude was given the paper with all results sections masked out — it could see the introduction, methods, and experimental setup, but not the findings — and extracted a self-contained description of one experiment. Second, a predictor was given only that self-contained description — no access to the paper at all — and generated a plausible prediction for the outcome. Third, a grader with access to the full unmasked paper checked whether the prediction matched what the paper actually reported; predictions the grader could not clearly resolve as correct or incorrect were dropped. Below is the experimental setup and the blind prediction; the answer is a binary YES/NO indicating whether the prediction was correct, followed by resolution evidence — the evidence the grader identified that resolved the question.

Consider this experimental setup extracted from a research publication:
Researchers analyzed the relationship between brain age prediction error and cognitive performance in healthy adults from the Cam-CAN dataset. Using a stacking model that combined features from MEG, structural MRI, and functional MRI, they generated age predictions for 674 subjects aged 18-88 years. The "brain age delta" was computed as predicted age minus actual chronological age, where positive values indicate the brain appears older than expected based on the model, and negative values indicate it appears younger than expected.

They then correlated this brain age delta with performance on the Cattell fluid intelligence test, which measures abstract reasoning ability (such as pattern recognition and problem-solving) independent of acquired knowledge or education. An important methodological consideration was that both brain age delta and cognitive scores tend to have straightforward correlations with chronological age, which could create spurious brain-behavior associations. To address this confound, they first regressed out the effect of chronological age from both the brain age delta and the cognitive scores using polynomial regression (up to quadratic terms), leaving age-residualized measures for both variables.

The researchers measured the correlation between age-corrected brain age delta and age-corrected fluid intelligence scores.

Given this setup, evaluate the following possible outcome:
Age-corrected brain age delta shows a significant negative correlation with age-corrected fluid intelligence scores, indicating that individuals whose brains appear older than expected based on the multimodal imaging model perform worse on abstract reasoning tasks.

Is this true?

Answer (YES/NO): YES